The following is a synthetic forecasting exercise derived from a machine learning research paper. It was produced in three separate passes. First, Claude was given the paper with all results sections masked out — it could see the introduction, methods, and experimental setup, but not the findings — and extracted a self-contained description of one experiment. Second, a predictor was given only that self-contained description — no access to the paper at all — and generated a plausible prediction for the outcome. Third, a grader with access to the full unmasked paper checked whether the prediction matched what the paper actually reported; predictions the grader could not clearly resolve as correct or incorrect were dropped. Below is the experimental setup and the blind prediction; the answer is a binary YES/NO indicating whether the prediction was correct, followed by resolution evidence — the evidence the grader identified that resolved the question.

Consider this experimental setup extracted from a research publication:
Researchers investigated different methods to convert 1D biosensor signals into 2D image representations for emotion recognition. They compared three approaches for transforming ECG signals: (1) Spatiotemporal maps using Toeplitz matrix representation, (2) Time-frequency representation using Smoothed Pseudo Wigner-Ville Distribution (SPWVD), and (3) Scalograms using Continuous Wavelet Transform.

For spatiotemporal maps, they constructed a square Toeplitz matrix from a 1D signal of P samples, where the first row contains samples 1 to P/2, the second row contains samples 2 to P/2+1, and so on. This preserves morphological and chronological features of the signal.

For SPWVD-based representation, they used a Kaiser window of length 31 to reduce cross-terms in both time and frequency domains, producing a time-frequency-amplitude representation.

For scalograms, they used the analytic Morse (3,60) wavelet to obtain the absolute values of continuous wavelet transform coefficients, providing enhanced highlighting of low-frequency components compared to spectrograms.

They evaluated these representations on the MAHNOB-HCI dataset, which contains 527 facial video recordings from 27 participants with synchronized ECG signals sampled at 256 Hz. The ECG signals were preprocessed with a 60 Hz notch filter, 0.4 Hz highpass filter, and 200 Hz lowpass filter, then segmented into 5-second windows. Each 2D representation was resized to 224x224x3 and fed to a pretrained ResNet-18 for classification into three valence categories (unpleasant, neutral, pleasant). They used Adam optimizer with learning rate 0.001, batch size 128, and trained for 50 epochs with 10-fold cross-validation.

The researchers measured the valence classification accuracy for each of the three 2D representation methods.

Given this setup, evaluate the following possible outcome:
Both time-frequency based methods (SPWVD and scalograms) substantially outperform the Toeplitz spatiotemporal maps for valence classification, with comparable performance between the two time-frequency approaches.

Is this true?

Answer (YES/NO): NO